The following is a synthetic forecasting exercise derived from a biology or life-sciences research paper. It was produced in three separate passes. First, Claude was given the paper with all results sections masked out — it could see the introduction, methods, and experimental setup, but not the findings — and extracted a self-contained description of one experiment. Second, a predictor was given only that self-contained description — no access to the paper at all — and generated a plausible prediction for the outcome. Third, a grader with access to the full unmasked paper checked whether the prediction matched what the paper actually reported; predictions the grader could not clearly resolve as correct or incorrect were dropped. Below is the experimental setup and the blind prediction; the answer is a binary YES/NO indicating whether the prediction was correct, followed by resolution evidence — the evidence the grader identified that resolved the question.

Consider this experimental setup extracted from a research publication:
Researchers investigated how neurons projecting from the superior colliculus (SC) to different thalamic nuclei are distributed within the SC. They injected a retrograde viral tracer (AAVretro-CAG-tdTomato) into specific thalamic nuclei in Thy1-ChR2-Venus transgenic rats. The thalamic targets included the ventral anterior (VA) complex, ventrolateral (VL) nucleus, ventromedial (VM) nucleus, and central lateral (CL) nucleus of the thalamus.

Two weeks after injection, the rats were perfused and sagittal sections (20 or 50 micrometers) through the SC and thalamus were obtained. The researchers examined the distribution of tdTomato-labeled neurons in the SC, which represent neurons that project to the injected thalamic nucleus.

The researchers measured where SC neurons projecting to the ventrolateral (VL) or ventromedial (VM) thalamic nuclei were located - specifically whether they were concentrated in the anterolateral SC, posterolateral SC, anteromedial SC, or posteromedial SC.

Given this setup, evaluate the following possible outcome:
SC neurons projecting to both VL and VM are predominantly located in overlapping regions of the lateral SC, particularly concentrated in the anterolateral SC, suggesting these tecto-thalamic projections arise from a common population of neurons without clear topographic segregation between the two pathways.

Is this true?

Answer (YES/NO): NO